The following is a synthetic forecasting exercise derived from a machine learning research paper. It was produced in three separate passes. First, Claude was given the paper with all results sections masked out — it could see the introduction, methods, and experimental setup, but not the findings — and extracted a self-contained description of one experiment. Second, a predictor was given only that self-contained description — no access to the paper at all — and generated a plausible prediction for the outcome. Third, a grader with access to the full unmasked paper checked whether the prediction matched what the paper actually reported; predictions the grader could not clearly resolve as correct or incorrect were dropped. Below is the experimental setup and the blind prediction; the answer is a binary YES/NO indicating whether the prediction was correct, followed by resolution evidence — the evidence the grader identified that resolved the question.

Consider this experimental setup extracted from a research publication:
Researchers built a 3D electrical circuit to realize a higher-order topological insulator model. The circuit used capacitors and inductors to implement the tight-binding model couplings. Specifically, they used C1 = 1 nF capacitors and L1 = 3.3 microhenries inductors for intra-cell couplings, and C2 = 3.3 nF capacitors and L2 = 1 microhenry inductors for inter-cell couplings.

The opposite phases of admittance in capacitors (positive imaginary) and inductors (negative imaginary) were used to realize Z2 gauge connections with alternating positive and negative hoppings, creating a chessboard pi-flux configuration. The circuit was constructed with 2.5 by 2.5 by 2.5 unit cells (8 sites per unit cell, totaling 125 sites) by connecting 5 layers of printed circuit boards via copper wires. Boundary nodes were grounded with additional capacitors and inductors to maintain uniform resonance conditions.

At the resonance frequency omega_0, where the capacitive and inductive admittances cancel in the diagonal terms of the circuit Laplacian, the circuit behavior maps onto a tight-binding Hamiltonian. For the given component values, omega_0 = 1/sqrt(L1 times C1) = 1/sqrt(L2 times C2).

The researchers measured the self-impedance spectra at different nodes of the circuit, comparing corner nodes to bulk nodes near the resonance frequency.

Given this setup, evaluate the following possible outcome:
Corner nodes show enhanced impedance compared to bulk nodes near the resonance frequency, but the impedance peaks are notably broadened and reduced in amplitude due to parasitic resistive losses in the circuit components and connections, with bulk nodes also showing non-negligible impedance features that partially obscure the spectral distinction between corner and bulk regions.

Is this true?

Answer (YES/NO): NO